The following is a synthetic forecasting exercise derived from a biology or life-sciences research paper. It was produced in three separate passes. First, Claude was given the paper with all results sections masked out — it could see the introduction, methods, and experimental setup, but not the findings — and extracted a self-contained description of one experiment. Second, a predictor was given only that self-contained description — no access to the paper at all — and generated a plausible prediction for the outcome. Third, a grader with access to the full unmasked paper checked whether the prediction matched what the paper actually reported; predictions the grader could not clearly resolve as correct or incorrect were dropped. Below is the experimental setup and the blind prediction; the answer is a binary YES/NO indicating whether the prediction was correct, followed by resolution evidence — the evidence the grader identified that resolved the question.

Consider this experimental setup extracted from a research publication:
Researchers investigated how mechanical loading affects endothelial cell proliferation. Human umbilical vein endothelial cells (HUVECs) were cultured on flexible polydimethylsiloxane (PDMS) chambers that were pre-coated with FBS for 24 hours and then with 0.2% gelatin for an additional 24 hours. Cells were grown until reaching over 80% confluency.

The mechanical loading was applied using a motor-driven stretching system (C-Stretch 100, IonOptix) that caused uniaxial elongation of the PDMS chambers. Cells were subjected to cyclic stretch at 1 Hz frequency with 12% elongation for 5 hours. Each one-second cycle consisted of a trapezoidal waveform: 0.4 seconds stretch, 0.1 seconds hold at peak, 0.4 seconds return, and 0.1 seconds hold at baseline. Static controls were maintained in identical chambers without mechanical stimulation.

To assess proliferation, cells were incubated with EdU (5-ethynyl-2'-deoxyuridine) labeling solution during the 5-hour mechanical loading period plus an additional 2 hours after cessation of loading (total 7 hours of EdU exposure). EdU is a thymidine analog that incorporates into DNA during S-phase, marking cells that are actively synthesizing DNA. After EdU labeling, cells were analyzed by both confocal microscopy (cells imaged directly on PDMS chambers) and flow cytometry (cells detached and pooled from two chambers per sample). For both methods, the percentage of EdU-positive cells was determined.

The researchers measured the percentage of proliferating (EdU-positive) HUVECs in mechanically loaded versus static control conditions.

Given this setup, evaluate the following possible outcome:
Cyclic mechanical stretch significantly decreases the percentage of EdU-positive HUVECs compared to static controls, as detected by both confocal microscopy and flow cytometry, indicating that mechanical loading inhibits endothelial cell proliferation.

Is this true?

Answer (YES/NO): YES